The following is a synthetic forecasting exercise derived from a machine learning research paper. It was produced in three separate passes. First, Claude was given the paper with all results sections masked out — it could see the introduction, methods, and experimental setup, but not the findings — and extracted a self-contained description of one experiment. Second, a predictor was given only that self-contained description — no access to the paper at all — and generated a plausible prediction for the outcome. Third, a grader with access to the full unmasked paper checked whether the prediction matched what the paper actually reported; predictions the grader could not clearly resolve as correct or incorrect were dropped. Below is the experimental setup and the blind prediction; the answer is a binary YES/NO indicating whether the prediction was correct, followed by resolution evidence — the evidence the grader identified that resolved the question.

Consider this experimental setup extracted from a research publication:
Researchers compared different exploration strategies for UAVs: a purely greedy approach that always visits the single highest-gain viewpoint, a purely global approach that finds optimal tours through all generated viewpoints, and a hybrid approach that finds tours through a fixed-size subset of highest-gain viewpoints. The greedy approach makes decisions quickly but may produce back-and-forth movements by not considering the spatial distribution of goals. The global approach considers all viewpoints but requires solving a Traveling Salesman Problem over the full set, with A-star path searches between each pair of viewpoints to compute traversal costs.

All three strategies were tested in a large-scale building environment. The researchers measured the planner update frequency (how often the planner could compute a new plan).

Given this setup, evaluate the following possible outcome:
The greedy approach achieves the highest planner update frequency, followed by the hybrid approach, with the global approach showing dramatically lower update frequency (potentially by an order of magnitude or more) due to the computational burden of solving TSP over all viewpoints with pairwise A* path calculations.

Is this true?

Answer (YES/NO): NO